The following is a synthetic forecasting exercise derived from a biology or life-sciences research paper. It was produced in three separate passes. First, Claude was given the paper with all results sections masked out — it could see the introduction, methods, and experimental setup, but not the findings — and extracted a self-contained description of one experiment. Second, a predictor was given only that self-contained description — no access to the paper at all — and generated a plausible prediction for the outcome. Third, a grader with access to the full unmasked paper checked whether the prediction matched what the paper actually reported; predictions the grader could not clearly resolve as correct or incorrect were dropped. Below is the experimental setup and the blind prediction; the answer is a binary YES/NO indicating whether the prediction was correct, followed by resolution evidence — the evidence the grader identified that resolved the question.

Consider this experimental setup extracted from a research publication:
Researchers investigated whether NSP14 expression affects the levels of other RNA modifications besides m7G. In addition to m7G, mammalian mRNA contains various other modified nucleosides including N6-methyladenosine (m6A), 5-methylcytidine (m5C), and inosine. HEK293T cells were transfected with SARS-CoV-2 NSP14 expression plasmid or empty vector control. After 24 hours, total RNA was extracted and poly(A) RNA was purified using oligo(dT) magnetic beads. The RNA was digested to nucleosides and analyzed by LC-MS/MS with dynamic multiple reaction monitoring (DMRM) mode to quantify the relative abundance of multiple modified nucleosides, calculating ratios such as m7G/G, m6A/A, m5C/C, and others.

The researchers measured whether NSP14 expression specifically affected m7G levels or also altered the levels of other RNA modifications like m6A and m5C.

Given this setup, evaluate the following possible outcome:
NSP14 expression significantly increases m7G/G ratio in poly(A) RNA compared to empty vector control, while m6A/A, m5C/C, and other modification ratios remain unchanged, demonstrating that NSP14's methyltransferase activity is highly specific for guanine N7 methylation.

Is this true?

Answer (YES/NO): YES